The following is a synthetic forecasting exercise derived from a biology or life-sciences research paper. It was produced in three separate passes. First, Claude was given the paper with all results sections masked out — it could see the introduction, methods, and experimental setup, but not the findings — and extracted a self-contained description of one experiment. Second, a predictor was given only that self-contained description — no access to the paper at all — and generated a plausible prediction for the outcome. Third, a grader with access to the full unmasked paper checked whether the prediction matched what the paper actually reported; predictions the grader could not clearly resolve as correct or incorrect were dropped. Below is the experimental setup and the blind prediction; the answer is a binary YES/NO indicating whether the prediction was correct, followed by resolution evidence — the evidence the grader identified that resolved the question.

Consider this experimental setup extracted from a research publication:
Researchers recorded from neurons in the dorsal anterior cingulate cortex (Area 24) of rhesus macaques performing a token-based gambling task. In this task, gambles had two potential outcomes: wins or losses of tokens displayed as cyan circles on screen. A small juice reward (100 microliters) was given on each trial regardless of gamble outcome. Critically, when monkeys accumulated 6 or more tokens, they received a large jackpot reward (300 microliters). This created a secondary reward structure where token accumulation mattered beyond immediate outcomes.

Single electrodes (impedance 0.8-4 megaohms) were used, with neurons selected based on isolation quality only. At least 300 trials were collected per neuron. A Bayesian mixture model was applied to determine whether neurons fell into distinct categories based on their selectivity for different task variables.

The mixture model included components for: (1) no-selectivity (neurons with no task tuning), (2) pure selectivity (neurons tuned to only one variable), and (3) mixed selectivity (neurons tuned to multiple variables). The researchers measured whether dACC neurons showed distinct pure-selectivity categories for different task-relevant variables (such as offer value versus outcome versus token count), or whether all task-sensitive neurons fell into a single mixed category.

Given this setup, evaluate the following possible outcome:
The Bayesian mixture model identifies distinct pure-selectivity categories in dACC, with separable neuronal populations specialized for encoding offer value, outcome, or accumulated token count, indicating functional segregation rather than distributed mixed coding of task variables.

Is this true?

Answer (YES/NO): NO